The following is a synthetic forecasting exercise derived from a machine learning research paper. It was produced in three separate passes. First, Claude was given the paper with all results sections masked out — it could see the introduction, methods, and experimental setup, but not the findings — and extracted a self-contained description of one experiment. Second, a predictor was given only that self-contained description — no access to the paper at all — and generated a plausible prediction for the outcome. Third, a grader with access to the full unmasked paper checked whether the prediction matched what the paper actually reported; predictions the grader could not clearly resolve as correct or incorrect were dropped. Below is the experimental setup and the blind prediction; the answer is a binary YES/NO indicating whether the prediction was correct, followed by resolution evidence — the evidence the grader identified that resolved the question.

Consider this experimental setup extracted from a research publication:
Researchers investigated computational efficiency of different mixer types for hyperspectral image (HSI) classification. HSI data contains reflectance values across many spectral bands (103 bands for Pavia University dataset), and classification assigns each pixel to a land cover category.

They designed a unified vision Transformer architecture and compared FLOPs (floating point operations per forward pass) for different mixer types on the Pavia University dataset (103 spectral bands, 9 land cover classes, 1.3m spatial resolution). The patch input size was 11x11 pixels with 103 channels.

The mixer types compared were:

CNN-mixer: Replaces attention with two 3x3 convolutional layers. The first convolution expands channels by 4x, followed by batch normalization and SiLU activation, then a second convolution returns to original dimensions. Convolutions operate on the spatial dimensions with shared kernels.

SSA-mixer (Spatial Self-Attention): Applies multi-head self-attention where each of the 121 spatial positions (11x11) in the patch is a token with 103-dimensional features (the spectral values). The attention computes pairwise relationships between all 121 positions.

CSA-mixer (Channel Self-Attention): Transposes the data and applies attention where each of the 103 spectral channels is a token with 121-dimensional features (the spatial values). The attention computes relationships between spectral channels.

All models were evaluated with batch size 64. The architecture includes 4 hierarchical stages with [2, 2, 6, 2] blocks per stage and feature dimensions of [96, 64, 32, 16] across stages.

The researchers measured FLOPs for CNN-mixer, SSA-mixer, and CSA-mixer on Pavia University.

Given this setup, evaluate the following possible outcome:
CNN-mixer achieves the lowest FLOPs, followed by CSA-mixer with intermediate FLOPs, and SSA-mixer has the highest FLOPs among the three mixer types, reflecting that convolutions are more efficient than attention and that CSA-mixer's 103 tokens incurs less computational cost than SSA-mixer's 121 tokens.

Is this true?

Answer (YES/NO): NO